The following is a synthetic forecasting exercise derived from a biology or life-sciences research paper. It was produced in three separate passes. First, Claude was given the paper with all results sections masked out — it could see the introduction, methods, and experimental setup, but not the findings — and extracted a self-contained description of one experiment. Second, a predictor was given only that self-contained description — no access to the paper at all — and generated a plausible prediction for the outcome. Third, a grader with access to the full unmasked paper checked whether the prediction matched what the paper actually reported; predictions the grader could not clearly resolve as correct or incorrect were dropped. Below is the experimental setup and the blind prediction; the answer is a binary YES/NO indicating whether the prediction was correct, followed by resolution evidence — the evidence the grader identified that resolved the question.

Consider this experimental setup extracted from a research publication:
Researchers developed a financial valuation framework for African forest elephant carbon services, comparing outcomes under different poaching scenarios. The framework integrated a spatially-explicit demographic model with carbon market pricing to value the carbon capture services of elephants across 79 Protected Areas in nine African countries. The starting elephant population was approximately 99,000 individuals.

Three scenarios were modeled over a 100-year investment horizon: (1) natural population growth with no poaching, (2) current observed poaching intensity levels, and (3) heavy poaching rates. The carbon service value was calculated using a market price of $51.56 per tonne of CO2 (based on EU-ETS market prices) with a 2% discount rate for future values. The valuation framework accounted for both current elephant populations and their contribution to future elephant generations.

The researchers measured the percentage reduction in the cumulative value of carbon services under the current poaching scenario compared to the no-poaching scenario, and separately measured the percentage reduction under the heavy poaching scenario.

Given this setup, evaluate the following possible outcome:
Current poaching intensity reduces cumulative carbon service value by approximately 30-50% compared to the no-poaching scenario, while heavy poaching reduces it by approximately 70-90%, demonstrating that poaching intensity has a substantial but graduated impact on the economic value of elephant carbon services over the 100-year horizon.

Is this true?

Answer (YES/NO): NO